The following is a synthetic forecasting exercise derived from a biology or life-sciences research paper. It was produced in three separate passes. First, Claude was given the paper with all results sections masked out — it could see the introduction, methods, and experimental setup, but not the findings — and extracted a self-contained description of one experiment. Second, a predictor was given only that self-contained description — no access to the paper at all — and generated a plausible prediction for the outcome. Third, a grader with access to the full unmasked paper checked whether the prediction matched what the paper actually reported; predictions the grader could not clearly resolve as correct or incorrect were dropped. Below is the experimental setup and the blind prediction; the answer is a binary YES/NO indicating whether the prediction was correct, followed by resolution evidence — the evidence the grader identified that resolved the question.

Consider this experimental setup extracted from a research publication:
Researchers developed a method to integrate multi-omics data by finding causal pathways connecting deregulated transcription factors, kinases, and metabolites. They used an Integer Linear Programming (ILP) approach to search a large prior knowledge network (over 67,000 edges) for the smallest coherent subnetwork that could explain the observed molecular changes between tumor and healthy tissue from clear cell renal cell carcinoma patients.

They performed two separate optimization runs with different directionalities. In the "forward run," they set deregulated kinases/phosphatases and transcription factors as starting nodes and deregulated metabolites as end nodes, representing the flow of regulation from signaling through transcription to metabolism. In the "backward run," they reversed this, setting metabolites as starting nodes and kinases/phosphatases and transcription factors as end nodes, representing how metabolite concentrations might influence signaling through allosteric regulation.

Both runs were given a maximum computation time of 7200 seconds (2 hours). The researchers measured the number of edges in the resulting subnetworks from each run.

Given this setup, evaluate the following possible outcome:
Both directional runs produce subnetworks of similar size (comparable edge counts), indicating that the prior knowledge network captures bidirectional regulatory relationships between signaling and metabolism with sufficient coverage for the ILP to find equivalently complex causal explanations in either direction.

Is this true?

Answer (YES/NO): NO